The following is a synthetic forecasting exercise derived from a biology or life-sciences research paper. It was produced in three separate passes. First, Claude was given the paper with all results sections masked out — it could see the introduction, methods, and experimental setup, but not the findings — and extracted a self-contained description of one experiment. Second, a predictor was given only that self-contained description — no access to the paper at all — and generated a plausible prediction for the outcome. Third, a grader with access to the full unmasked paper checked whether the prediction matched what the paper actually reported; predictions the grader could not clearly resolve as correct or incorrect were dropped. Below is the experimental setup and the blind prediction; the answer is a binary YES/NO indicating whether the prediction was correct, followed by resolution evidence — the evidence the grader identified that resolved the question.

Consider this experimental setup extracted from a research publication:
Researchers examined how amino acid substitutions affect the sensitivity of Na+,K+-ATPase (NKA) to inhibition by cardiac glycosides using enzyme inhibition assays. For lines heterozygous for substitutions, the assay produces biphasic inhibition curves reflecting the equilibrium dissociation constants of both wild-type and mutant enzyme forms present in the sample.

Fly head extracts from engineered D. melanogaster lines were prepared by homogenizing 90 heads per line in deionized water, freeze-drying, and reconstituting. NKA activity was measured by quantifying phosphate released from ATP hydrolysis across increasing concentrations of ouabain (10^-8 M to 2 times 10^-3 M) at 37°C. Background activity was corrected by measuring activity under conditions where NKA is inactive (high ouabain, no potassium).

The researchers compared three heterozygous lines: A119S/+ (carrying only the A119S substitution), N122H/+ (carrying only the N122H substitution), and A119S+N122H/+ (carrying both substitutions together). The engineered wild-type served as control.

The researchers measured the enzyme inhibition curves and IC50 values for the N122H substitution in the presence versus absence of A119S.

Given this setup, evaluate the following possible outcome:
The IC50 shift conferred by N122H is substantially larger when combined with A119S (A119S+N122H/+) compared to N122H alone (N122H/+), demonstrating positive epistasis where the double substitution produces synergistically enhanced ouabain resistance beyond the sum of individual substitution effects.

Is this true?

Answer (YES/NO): YES